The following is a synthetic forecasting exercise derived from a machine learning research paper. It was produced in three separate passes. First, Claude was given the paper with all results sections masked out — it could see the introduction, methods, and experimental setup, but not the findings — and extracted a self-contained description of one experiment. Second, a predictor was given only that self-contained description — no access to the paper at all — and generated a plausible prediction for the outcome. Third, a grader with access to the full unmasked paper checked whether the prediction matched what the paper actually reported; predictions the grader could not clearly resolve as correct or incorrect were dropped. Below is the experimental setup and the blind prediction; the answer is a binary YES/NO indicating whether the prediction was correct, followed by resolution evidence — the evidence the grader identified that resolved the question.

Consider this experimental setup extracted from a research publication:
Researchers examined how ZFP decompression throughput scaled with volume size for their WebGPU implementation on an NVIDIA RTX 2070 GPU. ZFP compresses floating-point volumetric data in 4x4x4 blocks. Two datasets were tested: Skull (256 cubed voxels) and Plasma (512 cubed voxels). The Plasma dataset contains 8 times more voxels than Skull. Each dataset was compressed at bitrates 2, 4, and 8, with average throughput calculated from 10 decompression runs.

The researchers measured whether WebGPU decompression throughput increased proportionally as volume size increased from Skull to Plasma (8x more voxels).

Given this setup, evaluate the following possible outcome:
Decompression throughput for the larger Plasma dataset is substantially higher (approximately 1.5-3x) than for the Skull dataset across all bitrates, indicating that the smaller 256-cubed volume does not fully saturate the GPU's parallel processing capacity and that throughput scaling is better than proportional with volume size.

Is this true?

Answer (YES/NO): YES